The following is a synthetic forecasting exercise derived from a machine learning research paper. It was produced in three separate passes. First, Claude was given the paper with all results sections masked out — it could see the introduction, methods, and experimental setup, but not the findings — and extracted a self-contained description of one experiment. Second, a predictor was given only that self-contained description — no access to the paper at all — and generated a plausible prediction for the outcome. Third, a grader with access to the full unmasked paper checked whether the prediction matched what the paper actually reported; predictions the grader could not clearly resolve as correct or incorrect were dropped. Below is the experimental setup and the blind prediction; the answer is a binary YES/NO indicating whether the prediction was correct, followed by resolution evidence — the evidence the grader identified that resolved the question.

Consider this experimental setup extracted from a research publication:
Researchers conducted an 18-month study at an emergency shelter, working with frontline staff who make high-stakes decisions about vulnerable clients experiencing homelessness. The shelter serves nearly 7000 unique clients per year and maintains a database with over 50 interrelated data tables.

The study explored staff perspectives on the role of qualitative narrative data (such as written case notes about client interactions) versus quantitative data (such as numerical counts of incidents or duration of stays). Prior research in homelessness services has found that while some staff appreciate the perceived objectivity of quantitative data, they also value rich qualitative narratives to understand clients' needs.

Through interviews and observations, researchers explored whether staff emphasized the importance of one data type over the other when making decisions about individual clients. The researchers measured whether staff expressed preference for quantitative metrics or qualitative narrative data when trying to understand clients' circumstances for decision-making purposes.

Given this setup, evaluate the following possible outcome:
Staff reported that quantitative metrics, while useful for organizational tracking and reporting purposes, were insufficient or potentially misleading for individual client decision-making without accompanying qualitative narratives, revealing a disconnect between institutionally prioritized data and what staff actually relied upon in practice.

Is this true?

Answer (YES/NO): NO